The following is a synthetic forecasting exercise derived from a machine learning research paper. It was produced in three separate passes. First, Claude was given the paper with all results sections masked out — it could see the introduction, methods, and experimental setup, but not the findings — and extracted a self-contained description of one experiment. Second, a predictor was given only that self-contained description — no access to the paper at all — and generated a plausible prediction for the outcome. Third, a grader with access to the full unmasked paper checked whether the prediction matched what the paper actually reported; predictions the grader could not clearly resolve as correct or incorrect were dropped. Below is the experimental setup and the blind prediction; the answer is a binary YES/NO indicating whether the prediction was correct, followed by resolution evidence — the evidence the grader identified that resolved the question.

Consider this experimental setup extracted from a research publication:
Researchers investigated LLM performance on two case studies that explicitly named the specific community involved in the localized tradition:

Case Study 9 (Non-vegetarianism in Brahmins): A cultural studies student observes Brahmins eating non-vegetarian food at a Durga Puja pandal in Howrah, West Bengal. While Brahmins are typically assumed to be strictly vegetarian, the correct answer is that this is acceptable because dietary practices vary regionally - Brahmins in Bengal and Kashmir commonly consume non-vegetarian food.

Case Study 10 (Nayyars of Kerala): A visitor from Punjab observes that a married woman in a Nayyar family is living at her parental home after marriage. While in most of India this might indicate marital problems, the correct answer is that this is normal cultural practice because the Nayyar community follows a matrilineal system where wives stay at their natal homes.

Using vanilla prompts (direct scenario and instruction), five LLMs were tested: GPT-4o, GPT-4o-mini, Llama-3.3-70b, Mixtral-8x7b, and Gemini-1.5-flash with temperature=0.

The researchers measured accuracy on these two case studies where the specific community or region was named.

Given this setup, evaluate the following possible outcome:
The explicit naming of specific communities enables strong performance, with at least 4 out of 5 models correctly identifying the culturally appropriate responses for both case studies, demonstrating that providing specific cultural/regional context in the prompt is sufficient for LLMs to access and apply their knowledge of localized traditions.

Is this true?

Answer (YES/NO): YES